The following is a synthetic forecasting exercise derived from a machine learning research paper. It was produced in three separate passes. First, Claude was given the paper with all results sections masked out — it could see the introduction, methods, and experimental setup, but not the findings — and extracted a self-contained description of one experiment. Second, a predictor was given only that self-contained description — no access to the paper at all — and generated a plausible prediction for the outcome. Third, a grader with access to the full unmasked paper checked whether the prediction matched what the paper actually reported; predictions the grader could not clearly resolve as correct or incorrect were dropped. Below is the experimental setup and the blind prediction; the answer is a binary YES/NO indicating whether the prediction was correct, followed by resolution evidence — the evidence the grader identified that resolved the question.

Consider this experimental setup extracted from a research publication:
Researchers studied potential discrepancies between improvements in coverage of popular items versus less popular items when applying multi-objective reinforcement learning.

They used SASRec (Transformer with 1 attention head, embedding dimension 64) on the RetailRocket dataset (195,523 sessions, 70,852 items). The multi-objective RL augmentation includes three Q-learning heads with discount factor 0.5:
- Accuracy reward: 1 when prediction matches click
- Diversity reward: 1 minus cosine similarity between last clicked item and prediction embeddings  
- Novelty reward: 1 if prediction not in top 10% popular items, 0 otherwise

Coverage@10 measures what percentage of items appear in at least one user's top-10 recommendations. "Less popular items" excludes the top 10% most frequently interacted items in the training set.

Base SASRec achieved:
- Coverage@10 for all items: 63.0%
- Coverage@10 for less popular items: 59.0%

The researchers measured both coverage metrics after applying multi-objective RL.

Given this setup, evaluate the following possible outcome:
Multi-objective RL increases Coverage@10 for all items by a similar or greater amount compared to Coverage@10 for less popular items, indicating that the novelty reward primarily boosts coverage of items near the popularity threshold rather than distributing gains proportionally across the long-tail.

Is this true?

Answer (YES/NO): NO